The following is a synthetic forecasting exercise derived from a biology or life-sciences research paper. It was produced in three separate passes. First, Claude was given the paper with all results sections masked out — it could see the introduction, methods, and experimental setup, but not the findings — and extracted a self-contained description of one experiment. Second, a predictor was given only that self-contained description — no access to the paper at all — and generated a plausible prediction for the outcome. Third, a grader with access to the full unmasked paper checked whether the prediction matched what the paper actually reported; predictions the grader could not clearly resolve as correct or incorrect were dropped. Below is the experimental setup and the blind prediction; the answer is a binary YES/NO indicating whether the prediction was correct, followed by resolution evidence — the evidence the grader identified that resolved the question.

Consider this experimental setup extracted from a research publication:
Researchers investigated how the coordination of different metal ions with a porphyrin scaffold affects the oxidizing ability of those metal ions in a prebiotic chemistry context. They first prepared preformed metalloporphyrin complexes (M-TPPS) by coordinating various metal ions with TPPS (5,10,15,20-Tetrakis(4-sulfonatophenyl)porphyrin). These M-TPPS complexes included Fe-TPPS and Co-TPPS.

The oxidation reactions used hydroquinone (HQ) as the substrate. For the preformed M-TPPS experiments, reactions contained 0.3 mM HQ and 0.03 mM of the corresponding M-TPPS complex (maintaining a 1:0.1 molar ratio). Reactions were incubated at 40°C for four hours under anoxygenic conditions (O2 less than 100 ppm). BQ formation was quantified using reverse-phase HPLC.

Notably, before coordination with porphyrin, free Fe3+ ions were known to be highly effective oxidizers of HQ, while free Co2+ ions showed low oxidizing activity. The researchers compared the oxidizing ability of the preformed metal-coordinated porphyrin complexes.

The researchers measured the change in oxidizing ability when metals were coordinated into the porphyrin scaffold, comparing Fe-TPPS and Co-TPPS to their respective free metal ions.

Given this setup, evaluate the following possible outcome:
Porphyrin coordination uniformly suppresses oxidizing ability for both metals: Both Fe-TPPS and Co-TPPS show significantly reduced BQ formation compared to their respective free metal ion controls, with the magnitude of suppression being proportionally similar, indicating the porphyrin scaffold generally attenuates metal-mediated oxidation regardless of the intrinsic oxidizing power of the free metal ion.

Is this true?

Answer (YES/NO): NO